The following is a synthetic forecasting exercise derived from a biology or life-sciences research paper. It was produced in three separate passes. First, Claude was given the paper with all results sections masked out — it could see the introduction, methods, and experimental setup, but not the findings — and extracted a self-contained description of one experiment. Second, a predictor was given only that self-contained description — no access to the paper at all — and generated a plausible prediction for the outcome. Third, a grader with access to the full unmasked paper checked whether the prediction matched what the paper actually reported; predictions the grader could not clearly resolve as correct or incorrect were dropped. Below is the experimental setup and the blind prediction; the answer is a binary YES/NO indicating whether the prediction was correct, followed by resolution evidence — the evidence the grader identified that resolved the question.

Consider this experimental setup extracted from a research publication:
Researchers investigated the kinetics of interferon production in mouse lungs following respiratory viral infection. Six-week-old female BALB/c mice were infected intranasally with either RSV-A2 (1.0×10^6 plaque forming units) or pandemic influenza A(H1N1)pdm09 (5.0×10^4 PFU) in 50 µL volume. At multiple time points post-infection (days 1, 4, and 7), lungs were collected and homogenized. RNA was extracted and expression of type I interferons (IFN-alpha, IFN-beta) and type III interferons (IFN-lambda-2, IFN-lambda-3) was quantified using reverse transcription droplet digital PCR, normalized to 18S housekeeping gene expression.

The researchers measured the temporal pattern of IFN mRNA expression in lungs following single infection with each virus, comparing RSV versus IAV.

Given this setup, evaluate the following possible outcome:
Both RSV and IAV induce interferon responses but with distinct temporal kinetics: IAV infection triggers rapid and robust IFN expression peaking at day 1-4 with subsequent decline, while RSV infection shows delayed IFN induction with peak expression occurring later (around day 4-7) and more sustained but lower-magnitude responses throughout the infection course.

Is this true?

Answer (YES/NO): NO